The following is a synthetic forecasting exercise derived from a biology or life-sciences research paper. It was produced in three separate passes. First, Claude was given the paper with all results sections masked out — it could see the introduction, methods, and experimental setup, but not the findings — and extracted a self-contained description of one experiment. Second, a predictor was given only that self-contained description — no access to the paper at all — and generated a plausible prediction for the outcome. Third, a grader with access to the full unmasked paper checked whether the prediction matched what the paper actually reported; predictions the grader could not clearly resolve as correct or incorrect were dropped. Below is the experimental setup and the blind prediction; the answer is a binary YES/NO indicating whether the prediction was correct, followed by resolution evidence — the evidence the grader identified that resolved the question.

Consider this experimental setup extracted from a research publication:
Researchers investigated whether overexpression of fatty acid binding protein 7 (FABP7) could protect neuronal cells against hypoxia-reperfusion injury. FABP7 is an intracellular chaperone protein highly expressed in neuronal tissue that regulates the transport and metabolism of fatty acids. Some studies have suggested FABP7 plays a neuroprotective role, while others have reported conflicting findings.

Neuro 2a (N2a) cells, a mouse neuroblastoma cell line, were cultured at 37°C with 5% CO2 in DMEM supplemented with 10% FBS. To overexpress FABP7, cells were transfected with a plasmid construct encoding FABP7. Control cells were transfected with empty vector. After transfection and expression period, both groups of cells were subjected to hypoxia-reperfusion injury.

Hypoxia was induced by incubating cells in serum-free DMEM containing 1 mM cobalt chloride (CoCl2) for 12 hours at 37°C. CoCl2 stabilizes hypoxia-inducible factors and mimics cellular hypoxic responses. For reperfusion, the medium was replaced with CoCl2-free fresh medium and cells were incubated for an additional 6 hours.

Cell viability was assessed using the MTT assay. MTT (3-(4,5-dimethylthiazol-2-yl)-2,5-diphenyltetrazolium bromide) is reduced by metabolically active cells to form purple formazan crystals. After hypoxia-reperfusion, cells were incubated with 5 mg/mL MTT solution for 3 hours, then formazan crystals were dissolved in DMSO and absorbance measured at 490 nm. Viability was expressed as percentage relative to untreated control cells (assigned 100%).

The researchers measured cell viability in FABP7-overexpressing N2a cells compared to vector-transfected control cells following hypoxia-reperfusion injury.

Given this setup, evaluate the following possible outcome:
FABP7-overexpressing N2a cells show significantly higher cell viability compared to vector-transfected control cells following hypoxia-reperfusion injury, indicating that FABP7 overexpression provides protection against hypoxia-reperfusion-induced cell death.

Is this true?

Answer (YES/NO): YES